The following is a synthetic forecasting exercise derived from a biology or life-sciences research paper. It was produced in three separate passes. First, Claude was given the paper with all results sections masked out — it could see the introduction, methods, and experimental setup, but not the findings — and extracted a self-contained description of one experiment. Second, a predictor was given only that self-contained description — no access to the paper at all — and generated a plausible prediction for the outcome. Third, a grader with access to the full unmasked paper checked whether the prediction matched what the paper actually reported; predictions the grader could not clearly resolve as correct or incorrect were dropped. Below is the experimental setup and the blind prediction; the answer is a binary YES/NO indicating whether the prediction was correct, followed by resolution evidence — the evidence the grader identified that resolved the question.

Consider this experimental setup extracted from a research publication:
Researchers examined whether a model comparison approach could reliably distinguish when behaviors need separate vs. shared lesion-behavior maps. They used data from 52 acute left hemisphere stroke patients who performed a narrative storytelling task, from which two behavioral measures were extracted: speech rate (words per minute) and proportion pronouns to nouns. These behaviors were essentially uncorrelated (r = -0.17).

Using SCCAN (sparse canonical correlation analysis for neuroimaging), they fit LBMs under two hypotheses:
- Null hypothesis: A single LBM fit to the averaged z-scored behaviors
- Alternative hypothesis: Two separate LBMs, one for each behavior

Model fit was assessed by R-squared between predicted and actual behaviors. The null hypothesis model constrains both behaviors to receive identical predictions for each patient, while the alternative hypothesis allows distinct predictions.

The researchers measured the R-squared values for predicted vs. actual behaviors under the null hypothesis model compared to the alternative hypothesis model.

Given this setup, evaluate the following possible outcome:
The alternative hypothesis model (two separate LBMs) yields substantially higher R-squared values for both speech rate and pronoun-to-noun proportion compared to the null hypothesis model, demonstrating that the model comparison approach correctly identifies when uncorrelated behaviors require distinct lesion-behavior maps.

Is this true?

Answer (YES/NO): YES